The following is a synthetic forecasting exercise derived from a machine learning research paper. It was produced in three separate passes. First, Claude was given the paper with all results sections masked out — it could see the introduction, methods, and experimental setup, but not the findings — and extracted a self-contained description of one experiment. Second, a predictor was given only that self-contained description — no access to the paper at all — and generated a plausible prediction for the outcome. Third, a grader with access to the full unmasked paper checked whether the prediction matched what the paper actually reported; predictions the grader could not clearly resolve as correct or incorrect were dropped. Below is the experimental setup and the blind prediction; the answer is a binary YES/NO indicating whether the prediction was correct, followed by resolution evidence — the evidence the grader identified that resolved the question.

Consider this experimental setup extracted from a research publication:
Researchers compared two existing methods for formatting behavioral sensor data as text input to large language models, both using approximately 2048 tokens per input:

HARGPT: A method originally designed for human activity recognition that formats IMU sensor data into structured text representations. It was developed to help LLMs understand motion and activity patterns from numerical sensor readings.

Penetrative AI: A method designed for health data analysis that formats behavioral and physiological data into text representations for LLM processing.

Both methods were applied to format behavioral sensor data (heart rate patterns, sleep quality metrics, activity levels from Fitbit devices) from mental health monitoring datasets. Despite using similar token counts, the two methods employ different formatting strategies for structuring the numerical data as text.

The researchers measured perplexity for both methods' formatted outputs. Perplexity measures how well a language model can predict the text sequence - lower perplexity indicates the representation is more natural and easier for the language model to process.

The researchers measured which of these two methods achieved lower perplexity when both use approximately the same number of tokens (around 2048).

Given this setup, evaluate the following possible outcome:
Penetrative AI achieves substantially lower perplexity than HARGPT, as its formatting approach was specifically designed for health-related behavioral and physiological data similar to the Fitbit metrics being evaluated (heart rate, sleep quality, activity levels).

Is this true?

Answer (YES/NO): YES